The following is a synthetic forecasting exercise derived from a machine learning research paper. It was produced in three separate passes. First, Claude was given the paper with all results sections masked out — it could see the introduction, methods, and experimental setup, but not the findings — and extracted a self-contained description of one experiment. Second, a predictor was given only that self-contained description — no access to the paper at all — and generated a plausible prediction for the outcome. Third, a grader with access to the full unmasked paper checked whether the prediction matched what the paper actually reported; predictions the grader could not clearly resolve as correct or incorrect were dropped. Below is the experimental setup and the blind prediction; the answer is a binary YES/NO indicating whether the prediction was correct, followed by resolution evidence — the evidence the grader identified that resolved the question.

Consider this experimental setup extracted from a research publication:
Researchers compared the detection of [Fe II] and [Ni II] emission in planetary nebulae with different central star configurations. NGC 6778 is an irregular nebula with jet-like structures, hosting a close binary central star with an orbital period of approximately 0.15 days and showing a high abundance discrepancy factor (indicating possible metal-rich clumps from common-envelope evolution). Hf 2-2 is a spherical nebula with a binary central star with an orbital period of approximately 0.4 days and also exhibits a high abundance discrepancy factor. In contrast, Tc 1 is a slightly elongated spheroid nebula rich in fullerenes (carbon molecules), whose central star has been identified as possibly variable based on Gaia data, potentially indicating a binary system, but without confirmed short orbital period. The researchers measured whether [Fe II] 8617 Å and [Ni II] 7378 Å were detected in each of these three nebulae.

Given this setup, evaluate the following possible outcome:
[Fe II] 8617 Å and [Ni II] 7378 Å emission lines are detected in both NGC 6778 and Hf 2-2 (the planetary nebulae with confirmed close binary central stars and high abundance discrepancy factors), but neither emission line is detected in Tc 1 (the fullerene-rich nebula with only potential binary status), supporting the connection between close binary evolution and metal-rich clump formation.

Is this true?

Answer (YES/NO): NO